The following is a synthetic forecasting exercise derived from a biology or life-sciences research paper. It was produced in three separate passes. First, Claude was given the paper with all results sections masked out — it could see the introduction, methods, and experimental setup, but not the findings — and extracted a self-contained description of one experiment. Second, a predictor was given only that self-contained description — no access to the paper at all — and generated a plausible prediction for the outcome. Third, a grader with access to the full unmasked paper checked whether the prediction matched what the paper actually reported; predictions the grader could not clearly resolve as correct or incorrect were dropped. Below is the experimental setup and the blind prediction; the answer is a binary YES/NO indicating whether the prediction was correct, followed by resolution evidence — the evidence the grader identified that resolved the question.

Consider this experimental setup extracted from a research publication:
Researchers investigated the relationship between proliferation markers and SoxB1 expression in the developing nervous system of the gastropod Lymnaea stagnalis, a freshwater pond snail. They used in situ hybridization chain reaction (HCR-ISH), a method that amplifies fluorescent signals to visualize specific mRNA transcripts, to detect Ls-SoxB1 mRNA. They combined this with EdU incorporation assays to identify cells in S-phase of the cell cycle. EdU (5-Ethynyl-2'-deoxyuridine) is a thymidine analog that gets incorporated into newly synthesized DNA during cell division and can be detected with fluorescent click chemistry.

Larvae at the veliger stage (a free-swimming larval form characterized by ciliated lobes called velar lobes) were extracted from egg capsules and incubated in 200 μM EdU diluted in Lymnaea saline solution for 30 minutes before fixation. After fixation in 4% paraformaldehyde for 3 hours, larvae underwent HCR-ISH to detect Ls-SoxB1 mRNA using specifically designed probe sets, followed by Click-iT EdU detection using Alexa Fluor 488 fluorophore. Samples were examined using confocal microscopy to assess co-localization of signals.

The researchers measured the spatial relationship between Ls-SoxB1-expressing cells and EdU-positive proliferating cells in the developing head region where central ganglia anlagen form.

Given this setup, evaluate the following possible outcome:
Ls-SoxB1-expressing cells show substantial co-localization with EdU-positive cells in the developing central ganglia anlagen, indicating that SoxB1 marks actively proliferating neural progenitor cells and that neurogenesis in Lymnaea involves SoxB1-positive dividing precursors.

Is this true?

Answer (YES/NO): NO